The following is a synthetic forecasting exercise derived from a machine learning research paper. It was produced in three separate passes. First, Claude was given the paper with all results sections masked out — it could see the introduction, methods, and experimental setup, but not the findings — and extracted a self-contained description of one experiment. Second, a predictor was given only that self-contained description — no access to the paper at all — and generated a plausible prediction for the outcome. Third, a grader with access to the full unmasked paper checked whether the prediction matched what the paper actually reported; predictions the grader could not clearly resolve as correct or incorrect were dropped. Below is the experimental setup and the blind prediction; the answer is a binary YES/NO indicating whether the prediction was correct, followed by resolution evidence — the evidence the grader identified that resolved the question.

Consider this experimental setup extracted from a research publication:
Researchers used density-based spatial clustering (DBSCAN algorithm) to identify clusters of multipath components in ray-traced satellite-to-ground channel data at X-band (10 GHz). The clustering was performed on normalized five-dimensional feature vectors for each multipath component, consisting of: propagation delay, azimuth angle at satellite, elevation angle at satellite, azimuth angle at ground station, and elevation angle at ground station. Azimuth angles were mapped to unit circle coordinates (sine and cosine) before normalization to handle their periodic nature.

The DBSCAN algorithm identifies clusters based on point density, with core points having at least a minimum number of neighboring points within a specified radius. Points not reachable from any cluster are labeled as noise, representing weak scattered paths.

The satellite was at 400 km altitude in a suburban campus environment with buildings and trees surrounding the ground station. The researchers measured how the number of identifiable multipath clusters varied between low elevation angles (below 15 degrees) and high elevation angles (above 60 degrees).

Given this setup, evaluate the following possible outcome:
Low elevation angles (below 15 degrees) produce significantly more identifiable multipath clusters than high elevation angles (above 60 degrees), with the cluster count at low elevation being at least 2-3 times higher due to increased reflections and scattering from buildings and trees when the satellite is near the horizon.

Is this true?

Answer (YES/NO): NO